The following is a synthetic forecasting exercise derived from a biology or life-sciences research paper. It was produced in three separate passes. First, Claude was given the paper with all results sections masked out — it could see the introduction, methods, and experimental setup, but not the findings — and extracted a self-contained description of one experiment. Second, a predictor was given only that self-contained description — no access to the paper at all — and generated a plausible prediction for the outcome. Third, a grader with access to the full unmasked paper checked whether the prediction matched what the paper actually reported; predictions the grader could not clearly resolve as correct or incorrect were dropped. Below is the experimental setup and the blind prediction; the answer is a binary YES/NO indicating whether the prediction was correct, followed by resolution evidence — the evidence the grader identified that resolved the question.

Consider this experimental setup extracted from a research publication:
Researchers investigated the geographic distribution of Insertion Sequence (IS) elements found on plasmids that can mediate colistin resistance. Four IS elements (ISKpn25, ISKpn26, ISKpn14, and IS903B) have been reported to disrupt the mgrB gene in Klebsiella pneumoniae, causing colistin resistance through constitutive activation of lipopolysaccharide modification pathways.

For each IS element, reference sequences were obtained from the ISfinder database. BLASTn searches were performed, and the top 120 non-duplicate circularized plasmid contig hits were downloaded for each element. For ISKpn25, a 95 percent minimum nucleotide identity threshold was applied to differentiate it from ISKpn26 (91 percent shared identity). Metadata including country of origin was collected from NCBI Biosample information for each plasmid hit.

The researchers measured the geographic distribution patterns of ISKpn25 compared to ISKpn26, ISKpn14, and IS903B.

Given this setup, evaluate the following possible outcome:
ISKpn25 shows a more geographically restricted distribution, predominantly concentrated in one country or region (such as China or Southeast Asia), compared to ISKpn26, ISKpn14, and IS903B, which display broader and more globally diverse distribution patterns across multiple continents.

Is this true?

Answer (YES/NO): NO